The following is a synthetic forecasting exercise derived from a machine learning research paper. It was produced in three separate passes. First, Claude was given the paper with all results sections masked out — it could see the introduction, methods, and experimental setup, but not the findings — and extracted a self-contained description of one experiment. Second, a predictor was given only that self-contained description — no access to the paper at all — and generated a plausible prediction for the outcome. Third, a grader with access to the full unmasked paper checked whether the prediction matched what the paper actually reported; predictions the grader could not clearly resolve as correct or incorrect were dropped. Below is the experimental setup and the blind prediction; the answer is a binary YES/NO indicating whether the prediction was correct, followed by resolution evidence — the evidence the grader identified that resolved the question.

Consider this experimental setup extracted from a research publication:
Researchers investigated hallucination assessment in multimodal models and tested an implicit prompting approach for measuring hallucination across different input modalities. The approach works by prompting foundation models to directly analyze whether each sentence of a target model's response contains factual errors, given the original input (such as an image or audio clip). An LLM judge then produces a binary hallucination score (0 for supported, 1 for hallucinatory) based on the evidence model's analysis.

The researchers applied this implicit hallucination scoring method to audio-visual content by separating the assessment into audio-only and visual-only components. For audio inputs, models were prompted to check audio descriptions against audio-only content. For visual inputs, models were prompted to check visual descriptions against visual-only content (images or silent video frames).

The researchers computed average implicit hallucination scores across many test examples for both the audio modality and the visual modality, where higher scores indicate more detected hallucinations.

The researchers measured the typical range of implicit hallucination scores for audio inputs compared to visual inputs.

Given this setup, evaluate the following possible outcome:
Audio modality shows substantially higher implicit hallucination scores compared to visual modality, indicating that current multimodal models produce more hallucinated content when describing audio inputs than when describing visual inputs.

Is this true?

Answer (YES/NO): NO